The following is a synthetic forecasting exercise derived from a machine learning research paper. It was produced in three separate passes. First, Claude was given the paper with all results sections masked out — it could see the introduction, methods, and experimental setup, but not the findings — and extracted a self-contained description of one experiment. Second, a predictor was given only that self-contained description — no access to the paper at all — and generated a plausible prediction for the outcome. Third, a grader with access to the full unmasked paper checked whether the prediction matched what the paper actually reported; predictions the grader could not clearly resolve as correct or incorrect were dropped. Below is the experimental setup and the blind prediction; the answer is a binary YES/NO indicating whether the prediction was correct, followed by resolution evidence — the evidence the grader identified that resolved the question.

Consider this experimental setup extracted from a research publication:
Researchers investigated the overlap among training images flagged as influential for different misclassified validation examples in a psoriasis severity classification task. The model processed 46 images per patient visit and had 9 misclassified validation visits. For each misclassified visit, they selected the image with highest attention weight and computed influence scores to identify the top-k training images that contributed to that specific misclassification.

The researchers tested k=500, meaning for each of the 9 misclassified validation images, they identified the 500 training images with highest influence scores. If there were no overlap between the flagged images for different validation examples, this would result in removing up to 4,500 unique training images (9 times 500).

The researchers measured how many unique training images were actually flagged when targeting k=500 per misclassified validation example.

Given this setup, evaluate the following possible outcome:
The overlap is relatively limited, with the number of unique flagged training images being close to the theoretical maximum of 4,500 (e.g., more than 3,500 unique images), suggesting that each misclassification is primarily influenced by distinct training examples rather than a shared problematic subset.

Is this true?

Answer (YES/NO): YES